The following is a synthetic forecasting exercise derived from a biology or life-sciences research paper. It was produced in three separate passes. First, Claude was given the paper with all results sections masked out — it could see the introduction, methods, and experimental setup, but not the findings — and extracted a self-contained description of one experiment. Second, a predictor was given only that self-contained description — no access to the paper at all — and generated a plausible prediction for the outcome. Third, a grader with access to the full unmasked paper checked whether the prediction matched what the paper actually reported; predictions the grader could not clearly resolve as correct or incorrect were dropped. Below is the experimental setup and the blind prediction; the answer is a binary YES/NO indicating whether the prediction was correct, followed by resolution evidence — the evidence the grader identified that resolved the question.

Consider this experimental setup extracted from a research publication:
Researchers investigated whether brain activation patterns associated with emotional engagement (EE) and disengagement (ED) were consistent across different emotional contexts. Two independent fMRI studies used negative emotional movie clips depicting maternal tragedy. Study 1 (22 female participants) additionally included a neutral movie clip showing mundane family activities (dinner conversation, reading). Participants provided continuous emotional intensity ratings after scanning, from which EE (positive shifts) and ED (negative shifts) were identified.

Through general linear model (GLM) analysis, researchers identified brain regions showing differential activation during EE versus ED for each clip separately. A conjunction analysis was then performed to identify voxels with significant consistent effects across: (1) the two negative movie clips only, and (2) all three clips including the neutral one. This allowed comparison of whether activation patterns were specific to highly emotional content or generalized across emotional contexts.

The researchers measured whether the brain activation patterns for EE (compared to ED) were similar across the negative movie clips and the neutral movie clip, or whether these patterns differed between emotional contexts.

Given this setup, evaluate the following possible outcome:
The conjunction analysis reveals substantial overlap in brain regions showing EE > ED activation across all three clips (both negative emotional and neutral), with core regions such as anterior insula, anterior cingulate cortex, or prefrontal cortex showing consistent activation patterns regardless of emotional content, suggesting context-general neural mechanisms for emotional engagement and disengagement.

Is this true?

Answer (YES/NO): NO